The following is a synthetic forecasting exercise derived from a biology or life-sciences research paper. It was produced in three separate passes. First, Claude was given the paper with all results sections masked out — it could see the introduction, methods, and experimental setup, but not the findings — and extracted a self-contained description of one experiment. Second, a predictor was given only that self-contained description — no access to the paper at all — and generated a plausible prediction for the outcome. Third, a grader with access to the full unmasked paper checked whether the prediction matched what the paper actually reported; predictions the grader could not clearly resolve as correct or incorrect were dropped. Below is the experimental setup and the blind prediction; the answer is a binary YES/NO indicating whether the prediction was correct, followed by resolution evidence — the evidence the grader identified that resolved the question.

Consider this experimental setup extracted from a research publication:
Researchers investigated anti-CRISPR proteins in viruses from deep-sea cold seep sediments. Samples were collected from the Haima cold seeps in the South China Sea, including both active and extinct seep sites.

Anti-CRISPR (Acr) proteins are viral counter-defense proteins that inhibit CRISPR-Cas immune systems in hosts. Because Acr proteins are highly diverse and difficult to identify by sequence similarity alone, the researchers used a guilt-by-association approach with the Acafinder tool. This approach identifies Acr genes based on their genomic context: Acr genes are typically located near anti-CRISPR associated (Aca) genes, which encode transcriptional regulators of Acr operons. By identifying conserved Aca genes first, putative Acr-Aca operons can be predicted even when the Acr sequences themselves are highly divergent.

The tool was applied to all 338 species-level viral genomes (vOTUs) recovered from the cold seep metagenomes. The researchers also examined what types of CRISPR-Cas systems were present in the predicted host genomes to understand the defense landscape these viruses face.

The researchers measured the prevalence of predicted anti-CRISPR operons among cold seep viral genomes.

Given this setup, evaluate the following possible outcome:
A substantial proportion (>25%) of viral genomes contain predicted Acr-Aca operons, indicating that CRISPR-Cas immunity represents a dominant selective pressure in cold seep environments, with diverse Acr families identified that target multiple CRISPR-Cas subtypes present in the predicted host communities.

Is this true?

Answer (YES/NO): NO